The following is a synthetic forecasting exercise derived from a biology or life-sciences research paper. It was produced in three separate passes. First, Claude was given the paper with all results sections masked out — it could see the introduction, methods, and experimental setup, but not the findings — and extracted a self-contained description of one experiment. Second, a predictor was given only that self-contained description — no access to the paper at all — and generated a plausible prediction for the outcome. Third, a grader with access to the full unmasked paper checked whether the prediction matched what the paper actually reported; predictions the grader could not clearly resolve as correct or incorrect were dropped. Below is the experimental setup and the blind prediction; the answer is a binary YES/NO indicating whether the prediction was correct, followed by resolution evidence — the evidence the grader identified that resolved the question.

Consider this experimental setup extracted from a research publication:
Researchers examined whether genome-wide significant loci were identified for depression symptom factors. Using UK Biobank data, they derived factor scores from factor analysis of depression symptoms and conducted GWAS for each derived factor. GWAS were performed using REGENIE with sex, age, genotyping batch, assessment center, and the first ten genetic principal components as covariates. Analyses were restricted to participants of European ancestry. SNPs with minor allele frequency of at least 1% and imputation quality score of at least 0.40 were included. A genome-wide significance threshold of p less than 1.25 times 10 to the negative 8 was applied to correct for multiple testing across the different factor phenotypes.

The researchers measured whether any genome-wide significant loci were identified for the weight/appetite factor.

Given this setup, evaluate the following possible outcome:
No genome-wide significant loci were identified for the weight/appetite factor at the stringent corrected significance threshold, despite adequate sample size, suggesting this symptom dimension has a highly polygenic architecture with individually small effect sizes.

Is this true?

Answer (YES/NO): NO